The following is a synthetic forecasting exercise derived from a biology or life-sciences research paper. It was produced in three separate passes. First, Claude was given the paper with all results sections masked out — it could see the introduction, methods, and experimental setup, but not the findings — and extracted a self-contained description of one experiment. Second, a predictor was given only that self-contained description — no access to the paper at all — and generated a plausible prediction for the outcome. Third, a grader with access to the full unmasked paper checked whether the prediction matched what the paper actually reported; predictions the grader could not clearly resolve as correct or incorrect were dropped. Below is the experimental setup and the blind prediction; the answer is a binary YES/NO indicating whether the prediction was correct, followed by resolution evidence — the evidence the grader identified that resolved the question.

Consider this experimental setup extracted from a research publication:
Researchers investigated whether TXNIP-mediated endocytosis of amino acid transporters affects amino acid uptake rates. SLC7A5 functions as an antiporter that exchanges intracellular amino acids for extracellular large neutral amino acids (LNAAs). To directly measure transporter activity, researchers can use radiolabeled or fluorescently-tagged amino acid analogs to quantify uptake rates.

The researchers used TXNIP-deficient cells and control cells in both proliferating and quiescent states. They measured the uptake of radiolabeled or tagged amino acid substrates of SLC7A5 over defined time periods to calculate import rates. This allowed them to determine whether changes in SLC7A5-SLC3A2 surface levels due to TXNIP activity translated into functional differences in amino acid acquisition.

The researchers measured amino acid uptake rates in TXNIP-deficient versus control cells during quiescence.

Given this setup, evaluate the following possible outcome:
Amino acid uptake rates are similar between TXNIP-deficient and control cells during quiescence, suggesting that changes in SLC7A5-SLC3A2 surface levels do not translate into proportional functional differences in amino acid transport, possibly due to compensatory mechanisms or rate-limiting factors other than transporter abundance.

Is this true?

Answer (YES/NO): NO